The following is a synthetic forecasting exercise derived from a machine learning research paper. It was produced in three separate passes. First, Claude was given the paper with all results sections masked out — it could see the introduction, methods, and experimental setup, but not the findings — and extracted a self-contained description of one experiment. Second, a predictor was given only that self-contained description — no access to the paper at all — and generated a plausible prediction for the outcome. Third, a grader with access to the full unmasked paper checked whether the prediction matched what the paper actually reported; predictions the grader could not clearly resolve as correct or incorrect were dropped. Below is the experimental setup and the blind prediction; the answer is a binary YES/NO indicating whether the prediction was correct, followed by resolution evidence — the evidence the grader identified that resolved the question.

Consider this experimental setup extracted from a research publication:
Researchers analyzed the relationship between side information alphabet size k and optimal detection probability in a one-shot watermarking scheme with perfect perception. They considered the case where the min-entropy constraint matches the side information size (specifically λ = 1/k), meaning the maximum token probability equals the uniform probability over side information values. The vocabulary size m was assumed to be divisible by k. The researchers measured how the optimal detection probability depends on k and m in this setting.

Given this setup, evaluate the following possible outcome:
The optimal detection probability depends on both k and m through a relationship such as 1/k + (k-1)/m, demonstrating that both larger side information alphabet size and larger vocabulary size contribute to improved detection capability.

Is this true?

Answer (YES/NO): NO